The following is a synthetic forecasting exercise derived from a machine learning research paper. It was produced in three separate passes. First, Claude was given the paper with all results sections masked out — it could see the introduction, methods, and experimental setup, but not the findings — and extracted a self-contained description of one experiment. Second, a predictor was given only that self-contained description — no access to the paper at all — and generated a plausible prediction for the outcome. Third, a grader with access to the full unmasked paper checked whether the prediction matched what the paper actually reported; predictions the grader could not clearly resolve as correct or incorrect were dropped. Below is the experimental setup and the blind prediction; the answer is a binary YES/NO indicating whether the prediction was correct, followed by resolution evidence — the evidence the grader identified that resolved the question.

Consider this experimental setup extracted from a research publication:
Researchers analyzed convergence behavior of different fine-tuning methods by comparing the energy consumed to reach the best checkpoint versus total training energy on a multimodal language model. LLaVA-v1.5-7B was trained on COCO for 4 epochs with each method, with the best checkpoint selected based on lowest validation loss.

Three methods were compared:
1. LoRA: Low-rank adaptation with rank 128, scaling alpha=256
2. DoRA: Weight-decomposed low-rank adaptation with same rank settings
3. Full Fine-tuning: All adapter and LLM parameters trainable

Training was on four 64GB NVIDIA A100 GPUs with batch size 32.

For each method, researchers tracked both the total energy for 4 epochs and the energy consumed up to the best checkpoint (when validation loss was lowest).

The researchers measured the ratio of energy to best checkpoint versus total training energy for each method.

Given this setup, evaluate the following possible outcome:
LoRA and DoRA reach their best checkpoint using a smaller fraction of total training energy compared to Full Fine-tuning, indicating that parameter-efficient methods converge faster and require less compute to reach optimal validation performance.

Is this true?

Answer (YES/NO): NO